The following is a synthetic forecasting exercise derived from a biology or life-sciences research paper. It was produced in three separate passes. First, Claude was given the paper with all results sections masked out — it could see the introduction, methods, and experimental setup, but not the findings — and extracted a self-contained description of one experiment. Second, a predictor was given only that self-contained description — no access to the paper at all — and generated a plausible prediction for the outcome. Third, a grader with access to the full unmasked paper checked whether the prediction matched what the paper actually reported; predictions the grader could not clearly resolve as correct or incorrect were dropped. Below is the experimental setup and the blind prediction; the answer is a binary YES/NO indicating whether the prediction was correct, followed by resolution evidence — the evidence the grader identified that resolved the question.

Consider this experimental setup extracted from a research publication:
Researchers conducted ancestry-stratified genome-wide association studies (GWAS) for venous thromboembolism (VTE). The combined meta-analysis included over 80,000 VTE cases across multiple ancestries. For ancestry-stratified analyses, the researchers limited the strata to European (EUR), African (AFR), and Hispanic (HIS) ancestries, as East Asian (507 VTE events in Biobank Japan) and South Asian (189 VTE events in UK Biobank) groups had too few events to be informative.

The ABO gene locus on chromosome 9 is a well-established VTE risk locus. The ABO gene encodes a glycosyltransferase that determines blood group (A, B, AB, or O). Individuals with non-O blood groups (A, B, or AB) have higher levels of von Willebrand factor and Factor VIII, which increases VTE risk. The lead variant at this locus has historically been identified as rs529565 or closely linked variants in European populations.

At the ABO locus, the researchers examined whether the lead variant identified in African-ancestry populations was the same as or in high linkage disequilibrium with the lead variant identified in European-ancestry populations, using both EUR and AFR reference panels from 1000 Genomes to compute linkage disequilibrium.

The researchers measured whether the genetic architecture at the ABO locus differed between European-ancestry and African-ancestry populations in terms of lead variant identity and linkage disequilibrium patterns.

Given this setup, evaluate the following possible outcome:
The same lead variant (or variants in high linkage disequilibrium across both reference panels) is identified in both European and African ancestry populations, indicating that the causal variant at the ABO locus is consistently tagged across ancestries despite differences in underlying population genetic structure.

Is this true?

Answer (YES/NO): YES